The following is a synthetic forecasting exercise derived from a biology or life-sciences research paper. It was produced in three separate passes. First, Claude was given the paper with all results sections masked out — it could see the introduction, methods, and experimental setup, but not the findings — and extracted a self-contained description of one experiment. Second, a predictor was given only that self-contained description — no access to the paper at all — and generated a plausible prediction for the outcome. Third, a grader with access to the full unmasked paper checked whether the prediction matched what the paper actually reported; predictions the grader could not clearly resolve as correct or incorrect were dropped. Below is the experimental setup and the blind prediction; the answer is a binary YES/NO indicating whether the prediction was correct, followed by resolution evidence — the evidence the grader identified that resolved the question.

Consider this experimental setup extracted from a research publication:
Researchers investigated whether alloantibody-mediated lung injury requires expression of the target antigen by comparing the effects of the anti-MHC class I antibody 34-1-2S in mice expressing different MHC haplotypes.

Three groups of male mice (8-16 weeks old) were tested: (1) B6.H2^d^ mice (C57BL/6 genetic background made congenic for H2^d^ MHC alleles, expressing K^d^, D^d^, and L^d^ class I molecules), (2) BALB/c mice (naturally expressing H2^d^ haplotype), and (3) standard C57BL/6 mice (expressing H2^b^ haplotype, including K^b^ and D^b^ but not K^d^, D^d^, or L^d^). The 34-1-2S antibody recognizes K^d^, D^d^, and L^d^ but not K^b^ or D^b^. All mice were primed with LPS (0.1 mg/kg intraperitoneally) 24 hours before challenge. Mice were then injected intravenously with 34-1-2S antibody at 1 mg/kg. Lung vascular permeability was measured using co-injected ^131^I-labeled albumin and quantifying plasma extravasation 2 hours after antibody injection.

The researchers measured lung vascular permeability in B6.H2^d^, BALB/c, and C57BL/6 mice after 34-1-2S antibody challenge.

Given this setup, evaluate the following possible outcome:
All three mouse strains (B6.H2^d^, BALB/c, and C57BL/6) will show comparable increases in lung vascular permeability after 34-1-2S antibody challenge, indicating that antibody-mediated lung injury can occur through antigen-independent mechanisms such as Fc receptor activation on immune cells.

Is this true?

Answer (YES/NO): NO